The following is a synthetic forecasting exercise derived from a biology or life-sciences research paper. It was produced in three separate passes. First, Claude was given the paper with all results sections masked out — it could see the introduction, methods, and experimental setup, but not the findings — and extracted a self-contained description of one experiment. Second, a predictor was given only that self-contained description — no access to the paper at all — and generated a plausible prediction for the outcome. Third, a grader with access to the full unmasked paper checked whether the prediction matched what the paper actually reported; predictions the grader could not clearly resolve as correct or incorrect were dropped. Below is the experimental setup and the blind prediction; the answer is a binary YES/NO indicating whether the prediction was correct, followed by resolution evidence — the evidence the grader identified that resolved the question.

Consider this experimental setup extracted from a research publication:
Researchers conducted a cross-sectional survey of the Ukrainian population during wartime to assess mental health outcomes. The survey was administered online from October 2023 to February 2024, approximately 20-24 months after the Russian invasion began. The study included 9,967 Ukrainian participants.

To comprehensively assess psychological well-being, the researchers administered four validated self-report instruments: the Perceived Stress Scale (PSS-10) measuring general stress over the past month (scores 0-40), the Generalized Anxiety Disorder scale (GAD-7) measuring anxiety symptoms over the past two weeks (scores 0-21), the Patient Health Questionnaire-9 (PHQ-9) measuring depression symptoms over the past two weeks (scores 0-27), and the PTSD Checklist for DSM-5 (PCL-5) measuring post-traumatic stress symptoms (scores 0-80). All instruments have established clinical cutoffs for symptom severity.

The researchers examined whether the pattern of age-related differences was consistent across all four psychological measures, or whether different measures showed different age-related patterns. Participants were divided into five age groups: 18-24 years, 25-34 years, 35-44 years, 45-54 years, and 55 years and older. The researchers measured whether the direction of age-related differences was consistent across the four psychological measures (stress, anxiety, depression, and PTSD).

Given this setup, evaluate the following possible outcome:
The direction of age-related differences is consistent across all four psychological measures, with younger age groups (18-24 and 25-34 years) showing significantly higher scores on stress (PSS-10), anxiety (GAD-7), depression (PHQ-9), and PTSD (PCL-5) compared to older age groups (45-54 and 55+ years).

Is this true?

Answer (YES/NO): YES